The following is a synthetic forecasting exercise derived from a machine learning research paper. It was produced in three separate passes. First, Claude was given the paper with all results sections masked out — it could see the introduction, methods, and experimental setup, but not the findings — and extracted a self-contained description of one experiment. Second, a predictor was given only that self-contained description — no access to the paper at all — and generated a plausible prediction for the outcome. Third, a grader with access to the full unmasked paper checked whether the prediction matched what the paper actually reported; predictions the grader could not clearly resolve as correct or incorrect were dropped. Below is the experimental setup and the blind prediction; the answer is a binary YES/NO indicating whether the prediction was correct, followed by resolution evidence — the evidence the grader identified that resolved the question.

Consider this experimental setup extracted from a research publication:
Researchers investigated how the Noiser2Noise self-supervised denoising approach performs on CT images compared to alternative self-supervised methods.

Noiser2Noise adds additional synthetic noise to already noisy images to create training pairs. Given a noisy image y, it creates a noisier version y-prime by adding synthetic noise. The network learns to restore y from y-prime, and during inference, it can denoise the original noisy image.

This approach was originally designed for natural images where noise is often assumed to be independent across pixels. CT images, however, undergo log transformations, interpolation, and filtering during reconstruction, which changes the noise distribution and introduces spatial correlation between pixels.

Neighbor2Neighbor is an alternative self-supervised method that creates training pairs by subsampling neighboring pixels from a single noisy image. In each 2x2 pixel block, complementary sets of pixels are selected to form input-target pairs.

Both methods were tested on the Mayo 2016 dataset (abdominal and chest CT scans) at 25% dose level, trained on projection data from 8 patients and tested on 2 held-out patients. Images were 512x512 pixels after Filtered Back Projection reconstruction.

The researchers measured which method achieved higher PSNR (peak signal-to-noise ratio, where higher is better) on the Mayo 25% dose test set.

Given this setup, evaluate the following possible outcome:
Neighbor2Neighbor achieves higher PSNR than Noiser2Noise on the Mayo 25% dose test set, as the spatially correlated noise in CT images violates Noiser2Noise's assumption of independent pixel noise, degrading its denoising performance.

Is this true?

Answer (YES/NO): YES